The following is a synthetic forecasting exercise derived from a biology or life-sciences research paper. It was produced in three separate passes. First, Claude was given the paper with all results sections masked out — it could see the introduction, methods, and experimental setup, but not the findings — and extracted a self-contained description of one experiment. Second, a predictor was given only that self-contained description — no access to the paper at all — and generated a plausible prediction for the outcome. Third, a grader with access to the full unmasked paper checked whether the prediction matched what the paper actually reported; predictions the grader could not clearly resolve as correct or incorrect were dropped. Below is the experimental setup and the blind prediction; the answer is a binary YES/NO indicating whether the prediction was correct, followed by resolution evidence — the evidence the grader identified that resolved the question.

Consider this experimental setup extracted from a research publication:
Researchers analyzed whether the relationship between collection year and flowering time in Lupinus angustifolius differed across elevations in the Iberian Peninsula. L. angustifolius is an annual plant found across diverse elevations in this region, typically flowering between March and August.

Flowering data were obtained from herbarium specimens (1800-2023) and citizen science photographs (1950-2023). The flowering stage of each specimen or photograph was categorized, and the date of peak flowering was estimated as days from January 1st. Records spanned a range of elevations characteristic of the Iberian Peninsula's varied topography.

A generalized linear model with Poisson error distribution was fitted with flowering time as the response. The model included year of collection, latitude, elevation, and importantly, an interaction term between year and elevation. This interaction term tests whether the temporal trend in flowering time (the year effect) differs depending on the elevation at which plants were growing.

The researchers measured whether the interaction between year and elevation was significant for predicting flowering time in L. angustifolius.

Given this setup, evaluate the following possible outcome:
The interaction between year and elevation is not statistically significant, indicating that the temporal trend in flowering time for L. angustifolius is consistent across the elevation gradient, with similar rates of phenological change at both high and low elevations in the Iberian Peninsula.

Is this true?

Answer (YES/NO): YES